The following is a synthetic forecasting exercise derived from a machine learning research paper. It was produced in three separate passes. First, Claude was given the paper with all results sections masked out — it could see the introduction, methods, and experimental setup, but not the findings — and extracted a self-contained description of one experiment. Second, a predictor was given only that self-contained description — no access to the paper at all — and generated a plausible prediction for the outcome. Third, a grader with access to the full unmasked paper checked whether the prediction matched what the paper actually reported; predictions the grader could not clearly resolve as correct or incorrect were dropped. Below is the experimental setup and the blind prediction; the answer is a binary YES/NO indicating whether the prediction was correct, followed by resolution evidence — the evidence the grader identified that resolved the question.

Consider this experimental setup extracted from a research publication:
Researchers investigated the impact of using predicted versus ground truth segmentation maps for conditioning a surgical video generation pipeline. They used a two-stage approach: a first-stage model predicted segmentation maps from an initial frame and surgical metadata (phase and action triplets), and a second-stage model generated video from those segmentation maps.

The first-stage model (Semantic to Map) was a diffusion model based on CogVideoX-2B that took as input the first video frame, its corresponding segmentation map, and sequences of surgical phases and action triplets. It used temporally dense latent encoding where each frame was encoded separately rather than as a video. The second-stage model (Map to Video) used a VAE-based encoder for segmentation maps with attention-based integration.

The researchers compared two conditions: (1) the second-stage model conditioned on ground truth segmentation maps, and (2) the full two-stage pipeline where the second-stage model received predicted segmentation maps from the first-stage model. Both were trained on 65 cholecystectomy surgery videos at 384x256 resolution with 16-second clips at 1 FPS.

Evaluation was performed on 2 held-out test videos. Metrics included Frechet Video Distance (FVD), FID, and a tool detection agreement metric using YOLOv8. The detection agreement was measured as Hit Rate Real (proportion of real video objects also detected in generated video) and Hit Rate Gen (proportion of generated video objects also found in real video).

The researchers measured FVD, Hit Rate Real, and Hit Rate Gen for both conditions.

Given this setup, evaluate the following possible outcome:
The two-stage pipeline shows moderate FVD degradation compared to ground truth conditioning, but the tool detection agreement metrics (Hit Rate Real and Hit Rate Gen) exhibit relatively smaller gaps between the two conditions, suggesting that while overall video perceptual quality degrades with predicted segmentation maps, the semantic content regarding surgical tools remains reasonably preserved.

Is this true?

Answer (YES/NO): NO